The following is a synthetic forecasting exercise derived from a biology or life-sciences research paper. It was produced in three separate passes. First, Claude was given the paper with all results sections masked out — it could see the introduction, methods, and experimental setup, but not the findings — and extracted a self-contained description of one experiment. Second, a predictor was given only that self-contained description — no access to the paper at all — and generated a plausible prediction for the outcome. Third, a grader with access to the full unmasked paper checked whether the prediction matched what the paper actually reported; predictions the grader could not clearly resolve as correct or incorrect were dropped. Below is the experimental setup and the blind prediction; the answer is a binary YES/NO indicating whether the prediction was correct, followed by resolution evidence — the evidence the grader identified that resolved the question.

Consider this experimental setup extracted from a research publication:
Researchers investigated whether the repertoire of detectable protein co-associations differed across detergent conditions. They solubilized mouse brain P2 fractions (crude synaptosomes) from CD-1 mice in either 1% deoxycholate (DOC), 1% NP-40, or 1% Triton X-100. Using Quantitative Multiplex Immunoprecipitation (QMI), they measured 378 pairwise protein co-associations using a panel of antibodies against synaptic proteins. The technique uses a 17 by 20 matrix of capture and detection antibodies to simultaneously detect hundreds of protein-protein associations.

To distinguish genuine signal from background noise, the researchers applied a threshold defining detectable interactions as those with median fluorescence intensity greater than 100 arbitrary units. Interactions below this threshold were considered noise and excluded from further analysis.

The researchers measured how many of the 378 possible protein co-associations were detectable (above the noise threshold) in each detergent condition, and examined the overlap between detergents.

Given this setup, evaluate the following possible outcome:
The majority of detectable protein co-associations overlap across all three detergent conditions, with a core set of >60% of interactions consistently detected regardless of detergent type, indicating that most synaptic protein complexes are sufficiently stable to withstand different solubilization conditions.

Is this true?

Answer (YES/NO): YES